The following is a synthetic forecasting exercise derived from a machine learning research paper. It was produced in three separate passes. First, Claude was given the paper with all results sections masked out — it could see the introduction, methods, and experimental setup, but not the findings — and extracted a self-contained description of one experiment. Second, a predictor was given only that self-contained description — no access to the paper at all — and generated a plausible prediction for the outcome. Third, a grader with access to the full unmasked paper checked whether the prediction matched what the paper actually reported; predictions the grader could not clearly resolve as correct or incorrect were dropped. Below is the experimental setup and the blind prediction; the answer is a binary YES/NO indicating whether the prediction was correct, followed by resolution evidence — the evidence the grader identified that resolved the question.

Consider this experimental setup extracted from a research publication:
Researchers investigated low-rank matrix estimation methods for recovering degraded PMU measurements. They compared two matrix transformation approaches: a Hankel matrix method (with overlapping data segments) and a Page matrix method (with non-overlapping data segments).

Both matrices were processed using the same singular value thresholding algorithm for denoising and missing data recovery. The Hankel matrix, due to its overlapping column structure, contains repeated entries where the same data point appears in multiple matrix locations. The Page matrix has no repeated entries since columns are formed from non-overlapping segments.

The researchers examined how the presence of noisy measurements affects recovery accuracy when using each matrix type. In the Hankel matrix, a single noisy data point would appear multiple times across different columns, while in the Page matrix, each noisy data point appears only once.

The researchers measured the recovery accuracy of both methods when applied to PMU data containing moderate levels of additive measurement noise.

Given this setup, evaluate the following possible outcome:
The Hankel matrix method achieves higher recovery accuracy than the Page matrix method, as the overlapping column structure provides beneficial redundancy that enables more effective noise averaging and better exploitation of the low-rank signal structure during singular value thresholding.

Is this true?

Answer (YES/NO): NO